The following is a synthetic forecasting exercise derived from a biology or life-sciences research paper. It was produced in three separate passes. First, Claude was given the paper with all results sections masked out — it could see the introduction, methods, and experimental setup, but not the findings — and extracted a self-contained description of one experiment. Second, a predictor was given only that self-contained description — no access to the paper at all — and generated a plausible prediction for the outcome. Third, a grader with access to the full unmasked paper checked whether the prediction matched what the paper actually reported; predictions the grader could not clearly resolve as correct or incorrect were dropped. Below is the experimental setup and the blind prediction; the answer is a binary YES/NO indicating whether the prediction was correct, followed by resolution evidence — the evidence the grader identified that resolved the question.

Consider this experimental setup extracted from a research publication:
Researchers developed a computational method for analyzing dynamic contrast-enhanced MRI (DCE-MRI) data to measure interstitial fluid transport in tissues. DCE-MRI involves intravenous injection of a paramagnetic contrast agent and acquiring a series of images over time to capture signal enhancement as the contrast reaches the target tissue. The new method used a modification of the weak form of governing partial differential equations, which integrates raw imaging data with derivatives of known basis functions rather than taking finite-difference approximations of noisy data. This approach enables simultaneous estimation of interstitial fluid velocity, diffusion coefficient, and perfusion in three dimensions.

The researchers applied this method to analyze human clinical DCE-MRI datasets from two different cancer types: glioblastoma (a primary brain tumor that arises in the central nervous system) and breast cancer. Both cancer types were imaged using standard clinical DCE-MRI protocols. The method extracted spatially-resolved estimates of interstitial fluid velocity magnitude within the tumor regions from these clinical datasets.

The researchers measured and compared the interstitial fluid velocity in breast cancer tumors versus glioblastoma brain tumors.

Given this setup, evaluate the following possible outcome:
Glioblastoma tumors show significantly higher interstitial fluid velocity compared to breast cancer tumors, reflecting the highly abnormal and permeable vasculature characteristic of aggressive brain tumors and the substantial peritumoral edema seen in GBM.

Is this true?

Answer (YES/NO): NO